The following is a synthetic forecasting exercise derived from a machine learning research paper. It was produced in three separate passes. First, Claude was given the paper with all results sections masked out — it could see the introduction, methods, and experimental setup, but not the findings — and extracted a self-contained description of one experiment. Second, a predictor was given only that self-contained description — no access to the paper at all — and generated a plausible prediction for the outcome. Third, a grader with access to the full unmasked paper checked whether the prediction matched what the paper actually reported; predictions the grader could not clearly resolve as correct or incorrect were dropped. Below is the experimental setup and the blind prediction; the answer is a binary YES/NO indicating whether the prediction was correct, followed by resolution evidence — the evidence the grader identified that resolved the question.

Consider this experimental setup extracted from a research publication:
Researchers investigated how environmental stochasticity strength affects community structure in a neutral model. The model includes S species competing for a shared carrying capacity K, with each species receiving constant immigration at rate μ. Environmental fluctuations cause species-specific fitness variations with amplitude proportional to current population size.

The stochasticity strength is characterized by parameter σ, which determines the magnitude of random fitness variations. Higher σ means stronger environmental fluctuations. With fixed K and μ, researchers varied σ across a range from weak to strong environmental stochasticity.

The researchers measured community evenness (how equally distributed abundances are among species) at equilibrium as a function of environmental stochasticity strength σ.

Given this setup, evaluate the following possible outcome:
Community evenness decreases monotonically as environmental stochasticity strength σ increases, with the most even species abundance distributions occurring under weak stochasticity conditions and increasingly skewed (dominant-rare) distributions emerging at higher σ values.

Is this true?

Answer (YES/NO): YES